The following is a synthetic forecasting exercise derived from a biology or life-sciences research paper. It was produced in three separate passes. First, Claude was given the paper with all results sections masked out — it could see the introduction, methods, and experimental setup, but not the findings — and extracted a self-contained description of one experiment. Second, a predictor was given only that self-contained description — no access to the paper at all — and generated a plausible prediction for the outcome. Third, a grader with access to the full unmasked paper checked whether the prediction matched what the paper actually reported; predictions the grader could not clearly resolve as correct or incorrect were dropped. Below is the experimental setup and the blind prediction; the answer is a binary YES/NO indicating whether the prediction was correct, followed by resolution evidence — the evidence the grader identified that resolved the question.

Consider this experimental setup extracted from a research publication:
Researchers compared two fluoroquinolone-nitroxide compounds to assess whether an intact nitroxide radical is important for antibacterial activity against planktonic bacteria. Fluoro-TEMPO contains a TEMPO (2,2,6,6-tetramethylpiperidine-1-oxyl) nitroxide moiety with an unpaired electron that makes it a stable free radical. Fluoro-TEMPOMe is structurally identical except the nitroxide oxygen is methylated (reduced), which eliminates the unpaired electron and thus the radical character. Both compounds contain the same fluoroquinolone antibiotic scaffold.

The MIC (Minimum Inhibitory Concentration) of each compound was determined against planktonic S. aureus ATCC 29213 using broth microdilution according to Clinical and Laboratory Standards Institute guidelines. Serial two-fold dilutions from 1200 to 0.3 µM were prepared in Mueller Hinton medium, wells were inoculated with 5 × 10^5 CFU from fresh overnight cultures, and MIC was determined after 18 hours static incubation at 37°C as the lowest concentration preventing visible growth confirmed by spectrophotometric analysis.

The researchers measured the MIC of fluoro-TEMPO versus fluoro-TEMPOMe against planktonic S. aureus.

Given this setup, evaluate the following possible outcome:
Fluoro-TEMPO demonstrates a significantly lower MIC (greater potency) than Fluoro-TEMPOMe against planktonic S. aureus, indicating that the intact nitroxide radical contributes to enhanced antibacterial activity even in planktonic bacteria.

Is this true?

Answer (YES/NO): YES